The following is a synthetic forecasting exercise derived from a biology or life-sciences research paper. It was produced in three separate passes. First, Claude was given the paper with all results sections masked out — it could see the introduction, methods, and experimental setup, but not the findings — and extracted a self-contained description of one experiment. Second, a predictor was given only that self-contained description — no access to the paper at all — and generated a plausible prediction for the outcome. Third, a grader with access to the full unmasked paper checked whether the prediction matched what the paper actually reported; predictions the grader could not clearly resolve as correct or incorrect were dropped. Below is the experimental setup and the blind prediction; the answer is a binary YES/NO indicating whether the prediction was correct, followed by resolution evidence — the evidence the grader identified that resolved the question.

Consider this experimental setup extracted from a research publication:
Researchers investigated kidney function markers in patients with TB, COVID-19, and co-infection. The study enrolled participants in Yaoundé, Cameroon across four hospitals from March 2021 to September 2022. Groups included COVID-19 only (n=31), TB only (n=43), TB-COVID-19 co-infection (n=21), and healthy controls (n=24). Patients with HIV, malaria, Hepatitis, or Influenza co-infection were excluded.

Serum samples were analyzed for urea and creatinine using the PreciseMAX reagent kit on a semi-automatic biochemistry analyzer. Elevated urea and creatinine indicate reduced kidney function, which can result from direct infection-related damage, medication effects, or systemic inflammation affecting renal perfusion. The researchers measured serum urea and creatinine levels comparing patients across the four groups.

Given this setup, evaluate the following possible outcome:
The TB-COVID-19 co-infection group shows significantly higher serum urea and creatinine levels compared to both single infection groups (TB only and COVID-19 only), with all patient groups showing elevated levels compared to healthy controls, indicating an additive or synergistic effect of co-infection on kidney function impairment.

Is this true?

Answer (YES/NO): NO